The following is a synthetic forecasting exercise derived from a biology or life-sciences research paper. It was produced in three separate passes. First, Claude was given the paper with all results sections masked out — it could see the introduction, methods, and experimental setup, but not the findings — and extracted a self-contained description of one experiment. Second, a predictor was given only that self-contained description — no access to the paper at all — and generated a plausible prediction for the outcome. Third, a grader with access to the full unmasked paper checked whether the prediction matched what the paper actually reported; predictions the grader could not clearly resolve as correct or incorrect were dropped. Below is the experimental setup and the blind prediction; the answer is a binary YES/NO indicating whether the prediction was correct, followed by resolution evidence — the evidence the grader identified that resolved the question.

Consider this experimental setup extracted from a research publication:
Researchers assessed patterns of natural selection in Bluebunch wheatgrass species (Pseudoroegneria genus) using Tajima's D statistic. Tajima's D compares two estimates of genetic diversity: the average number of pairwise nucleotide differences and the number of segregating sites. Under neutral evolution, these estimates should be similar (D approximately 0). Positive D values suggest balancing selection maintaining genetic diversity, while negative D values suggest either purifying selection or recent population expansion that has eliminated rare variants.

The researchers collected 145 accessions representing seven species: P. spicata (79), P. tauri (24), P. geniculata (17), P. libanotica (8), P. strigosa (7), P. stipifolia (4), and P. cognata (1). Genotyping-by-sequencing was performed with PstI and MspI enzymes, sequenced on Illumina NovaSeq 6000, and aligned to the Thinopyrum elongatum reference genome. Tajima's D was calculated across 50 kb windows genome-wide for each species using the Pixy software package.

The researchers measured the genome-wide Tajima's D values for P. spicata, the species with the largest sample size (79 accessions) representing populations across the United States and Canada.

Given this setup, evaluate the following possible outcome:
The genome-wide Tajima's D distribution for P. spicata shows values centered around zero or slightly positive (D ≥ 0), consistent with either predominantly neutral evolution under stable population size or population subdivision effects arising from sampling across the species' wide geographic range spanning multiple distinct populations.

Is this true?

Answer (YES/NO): NO